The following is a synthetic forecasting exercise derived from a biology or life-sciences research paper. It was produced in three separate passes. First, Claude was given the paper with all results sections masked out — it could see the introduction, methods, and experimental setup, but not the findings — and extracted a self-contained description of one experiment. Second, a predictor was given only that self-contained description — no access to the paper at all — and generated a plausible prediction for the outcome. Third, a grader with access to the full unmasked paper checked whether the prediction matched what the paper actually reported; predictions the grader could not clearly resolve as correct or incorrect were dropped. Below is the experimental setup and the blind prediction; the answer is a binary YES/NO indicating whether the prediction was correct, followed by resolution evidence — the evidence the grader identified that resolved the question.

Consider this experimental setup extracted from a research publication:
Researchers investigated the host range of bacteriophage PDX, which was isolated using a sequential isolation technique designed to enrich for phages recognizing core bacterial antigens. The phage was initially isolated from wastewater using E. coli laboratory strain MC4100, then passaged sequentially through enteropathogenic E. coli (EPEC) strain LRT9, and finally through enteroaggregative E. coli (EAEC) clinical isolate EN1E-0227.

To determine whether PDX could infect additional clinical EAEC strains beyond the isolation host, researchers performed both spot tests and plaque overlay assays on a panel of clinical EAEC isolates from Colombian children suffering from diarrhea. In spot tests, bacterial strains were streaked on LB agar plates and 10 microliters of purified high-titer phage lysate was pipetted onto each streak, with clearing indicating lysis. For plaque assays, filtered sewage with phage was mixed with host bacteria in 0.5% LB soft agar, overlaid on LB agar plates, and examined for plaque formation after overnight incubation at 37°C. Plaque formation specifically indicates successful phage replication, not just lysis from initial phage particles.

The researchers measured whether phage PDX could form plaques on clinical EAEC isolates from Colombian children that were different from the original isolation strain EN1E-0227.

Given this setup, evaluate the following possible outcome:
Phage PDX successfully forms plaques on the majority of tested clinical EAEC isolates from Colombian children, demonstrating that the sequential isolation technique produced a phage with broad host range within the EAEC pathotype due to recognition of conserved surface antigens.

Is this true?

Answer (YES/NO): NO